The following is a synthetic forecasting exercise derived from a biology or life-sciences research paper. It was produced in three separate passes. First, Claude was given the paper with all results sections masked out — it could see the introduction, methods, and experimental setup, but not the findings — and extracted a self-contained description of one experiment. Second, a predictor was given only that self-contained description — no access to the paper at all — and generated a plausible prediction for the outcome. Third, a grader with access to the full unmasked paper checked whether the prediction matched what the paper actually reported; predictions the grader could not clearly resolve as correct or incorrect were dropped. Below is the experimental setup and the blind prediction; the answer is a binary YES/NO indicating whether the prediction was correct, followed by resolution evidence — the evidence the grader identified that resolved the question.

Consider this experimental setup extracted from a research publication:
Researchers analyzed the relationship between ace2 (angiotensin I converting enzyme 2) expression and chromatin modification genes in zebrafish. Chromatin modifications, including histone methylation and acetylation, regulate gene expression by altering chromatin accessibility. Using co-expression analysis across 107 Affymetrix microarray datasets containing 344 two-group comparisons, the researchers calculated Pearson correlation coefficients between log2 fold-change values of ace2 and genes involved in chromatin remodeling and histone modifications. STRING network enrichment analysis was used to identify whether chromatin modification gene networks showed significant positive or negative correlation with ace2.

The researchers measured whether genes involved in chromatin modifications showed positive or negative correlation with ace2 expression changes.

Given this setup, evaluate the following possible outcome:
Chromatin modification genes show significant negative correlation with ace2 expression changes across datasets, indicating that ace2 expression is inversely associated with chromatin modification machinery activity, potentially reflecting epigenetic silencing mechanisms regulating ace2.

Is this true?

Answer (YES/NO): YES